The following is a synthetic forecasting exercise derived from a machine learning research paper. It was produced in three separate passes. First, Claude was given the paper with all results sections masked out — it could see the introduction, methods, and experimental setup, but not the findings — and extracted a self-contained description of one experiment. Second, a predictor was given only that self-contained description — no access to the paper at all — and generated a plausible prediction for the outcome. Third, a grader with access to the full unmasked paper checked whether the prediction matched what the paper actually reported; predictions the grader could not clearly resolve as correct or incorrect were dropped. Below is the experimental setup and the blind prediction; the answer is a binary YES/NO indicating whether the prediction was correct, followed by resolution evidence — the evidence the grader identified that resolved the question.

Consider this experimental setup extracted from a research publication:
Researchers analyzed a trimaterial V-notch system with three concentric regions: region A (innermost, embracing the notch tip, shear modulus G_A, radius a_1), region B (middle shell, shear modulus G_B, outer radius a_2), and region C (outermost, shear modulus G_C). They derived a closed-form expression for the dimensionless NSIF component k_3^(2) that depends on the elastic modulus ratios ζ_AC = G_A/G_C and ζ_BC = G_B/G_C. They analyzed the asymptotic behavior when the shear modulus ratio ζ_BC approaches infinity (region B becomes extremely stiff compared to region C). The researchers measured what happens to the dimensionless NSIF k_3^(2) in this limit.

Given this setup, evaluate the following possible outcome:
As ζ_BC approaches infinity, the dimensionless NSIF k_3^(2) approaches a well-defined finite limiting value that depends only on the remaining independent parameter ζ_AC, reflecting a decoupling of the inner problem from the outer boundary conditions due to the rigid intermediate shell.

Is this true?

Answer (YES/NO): NO